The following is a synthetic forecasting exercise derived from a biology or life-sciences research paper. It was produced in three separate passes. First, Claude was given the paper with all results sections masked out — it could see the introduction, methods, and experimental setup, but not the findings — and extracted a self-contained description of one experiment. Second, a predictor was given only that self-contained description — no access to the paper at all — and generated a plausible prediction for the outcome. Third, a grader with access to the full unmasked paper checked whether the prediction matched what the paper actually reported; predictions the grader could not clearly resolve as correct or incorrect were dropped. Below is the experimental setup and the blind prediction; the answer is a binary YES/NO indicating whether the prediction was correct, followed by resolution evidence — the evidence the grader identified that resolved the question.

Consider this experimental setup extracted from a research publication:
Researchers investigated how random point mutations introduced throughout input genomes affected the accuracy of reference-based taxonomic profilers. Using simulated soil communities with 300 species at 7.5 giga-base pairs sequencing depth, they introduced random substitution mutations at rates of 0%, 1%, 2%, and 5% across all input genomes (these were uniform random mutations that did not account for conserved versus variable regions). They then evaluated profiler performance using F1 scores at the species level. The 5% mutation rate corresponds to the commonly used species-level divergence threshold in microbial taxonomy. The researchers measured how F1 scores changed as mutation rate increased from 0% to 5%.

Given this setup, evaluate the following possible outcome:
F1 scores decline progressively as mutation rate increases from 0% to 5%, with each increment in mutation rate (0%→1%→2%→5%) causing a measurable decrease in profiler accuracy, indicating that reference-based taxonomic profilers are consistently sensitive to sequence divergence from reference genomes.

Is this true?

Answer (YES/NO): NO